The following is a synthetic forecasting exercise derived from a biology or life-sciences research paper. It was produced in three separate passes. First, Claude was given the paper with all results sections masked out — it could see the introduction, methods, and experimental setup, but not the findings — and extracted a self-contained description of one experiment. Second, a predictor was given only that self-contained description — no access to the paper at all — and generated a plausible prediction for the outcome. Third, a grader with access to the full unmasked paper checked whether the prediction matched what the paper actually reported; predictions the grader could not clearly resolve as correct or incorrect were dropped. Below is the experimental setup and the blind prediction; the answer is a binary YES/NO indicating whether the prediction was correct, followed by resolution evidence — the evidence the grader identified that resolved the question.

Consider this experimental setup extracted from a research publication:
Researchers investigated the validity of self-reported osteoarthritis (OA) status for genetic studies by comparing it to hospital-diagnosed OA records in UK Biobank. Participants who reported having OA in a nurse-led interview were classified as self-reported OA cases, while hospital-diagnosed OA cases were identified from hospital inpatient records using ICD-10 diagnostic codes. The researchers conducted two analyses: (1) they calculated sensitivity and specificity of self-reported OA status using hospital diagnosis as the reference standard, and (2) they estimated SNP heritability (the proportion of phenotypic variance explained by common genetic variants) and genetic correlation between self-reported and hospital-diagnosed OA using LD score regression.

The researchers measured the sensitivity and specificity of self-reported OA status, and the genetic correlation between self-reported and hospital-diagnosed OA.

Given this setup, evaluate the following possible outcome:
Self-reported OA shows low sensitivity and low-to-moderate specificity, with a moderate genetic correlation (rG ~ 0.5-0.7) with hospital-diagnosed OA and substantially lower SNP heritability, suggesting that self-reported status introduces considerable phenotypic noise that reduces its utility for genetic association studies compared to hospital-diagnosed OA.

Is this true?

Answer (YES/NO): NO